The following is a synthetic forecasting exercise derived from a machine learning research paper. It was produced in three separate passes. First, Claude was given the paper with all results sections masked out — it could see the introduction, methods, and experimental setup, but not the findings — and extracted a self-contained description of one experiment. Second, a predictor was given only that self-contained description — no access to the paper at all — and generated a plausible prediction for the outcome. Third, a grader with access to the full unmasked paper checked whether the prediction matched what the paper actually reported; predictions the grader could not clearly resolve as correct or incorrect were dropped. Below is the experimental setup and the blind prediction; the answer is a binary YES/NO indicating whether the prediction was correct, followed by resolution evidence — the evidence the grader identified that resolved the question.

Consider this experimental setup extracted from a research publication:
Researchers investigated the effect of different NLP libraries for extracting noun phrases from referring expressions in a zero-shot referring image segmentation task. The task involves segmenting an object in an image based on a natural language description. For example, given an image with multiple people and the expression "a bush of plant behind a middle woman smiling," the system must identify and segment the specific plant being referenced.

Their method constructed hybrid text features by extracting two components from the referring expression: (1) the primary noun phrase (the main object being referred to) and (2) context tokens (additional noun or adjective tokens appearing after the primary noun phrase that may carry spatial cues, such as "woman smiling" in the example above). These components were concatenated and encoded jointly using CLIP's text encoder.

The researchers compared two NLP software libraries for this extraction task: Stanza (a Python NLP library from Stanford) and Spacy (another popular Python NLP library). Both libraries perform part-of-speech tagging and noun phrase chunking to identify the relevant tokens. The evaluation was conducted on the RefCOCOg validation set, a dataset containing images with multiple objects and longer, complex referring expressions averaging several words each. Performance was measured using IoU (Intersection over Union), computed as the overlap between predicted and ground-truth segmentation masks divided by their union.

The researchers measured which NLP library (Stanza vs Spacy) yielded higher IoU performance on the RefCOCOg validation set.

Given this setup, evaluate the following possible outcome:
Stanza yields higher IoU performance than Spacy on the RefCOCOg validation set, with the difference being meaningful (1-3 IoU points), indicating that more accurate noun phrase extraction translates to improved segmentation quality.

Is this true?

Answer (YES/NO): NO